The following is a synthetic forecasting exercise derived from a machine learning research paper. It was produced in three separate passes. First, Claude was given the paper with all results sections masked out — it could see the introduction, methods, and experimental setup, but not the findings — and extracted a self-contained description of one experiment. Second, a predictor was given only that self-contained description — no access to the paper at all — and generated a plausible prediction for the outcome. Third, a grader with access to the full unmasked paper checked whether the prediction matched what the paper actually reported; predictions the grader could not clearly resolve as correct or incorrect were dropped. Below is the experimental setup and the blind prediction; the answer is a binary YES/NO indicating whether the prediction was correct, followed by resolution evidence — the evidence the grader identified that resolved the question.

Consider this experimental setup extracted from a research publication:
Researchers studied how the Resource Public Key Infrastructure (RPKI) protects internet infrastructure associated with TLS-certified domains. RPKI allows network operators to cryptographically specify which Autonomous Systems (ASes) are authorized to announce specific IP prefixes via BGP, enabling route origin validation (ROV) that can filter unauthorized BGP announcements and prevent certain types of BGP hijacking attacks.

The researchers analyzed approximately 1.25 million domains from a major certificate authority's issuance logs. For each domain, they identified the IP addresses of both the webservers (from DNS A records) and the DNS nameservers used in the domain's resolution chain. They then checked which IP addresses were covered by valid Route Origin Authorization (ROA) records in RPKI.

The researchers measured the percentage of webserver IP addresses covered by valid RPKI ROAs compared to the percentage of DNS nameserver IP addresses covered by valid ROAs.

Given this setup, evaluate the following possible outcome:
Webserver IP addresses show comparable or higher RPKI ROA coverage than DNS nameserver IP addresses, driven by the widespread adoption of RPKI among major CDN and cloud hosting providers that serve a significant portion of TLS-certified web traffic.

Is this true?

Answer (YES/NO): NO